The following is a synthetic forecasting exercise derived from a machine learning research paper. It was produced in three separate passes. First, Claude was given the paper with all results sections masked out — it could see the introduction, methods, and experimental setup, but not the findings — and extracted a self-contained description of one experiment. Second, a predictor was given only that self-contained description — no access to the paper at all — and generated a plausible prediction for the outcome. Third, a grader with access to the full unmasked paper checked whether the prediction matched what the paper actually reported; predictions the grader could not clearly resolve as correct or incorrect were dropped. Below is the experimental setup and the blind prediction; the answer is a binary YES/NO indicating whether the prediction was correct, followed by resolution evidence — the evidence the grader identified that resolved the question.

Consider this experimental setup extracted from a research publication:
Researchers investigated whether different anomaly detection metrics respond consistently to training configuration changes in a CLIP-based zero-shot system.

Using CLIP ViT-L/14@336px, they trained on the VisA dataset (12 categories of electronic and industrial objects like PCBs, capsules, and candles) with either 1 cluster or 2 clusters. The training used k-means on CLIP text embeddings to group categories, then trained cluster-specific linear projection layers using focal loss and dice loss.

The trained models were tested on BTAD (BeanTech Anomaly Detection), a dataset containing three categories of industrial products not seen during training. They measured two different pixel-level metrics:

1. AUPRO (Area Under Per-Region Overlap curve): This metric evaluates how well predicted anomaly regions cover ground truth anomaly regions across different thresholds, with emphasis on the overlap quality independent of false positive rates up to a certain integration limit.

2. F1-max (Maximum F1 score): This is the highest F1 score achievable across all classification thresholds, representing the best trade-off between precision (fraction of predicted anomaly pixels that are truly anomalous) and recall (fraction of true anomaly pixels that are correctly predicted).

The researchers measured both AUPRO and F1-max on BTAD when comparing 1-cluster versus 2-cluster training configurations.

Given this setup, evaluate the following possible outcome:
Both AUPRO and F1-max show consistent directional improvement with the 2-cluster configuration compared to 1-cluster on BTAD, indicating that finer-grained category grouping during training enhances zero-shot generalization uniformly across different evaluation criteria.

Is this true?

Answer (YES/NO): NO